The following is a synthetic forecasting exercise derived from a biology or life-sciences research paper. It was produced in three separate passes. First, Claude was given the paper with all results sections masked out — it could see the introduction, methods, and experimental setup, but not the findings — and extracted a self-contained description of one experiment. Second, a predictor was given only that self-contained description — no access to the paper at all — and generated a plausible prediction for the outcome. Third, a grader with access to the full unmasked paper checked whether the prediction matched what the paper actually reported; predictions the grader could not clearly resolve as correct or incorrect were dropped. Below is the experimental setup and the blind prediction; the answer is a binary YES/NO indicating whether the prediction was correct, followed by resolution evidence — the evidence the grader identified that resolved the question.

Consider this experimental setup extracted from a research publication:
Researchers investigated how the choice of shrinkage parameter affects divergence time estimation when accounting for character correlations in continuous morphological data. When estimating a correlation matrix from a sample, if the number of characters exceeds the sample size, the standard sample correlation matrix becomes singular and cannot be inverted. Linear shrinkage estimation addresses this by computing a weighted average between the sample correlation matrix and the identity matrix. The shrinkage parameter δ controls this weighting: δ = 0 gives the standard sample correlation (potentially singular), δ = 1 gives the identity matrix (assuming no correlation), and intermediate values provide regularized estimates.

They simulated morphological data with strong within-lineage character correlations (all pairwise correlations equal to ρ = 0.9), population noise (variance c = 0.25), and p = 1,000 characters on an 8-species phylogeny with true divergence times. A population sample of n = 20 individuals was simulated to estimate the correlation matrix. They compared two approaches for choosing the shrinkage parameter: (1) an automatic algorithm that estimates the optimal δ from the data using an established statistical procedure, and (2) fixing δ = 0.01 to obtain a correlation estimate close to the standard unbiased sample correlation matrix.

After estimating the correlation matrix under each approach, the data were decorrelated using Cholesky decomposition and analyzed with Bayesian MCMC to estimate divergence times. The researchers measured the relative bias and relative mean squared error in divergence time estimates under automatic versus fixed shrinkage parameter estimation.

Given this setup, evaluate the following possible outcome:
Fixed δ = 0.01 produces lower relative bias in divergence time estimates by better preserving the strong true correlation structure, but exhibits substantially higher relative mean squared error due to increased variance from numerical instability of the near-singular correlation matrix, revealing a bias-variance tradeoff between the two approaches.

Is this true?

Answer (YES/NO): NO